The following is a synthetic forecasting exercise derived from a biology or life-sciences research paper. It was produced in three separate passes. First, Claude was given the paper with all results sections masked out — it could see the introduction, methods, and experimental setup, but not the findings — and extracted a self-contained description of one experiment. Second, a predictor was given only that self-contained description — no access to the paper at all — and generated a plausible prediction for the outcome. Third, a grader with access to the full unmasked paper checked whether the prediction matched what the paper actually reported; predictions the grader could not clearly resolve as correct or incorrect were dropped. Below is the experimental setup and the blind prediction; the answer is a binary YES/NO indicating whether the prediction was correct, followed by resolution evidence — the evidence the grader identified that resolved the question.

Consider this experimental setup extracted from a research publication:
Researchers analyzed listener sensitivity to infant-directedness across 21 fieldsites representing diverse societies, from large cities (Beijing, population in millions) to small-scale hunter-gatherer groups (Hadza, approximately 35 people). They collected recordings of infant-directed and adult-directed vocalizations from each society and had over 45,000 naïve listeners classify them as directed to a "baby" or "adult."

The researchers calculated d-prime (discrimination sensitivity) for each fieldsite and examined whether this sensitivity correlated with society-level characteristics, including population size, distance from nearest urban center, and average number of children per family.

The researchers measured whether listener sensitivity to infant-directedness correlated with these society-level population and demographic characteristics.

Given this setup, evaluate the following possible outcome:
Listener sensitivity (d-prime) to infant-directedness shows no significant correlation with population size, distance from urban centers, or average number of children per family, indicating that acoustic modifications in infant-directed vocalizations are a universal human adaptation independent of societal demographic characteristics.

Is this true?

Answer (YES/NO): NO